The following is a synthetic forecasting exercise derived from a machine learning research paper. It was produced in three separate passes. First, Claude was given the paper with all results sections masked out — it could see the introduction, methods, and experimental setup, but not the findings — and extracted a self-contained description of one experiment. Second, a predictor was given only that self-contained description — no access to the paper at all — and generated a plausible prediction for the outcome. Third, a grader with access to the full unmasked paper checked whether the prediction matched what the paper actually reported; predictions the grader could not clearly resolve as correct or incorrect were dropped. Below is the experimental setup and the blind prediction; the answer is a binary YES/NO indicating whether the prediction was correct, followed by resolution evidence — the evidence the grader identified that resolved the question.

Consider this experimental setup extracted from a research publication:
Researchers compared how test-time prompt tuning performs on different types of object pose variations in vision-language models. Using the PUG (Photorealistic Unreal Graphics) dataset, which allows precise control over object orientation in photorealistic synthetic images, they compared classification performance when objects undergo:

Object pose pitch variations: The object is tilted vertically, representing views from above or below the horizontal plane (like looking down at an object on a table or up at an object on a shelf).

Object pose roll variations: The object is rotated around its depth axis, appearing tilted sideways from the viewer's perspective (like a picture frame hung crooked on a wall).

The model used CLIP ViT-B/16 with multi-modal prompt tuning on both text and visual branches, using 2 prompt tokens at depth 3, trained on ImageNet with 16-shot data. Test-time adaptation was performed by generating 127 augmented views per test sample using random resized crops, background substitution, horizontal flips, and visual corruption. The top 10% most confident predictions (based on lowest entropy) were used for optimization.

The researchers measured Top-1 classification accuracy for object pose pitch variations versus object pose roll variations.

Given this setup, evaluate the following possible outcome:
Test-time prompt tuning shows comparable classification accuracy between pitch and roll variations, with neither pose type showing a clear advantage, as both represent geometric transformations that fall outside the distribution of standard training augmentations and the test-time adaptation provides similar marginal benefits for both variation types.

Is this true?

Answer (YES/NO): NO